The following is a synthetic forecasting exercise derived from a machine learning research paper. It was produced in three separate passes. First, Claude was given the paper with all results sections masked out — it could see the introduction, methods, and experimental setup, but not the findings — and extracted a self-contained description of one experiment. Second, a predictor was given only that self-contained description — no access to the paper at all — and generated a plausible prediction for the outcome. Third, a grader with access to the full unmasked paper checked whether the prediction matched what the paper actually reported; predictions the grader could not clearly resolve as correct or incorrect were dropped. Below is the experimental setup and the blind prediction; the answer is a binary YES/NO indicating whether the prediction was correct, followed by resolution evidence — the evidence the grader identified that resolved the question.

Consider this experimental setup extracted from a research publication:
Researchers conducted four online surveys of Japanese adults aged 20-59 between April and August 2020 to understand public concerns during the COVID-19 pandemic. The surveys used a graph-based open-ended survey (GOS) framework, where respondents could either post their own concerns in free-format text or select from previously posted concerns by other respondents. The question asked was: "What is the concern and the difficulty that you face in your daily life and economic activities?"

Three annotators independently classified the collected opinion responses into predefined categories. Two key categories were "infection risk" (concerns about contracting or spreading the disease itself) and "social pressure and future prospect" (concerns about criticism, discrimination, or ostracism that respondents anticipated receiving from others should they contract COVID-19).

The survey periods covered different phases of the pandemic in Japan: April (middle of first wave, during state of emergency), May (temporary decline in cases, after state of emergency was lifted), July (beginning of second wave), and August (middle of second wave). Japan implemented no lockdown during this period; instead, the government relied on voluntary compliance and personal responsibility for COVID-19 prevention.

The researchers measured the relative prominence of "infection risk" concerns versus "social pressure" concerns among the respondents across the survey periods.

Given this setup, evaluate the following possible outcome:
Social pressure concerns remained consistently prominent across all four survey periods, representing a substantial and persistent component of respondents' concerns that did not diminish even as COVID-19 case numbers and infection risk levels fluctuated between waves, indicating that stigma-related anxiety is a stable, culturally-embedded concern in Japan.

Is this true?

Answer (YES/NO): YES